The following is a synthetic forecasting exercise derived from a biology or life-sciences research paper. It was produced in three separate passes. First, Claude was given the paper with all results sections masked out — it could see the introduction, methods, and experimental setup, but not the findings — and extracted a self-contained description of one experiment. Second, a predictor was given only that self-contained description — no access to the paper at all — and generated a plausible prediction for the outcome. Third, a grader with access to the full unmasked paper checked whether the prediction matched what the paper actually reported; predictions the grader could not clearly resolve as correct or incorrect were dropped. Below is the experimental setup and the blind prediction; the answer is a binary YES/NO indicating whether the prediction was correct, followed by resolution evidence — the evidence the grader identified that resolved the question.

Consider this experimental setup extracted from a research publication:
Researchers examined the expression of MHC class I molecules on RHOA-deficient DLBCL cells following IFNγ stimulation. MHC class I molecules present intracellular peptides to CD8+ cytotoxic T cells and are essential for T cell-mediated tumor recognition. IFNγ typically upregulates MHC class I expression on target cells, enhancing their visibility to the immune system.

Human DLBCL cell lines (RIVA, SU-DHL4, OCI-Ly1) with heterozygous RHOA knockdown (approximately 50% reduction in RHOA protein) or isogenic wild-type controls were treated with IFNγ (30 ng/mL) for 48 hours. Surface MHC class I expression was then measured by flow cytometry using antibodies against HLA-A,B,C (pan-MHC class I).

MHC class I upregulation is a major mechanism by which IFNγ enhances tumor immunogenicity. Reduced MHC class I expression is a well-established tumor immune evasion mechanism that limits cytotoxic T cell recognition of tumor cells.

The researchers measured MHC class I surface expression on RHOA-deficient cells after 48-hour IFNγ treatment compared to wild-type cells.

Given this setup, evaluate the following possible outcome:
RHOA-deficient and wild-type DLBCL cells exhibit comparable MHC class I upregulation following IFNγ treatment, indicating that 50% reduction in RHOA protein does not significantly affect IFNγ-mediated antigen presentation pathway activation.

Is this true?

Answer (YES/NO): NO